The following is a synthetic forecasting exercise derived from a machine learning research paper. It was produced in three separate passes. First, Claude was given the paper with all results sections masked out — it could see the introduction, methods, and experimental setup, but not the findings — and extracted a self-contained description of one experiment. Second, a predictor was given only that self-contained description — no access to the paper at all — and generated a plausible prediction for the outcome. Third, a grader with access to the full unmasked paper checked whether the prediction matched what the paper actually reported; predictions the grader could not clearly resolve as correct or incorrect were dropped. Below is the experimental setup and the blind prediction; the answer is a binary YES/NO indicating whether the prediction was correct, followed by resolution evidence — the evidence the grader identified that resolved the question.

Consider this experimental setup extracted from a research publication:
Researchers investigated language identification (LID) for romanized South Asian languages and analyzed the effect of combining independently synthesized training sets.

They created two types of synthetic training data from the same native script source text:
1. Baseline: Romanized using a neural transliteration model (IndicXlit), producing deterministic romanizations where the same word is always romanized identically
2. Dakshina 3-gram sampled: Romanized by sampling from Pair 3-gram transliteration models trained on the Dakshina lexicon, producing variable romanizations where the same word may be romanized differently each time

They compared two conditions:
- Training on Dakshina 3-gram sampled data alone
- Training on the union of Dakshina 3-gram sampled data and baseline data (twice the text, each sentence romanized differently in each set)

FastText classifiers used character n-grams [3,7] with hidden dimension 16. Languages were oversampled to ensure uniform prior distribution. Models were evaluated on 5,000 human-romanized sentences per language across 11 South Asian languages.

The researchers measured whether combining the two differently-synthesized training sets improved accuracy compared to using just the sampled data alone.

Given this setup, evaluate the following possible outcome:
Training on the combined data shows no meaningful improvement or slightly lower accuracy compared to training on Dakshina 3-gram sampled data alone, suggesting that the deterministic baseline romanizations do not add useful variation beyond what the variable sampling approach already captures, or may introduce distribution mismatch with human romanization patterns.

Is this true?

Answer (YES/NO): NO